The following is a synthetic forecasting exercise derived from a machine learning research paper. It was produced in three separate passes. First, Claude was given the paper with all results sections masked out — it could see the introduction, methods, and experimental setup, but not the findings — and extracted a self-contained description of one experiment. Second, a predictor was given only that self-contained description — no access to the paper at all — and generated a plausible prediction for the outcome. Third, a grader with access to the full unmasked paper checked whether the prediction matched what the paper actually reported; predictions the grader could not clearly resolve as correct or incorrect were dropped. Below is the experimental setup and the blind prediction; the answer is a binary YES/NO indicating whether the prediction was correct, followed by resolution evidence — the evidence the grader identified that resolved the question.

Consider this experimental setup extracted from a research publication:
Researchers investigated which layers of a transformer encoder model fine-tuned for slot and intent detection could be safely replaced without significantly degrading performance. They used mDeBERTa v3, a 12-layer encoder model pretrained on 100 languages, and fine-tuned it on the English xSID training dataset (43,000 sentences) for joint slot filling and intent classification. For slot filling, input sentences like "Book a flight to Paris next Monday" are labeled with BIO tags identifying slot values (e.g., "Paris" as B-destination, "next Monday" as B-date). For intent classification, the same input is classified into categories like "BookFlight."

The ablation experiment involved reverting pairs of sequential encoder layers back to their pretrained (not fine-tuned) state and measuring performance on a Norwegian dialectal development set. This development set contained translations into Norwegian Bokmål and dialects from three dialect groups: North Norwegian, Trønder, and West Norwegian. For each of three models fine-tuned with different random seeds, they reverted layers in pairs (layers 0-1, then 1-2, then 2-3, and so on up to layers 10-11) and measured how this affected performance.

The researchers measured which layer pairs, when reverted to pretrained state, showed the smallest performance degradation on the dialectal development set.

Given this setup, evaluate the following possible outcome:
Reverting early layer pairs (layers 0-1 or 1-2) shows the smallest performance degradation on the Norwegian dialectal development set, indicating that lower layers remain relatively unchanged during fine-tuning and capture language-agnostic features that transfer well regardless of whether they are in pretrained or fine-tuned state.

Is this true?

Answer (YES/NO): NO